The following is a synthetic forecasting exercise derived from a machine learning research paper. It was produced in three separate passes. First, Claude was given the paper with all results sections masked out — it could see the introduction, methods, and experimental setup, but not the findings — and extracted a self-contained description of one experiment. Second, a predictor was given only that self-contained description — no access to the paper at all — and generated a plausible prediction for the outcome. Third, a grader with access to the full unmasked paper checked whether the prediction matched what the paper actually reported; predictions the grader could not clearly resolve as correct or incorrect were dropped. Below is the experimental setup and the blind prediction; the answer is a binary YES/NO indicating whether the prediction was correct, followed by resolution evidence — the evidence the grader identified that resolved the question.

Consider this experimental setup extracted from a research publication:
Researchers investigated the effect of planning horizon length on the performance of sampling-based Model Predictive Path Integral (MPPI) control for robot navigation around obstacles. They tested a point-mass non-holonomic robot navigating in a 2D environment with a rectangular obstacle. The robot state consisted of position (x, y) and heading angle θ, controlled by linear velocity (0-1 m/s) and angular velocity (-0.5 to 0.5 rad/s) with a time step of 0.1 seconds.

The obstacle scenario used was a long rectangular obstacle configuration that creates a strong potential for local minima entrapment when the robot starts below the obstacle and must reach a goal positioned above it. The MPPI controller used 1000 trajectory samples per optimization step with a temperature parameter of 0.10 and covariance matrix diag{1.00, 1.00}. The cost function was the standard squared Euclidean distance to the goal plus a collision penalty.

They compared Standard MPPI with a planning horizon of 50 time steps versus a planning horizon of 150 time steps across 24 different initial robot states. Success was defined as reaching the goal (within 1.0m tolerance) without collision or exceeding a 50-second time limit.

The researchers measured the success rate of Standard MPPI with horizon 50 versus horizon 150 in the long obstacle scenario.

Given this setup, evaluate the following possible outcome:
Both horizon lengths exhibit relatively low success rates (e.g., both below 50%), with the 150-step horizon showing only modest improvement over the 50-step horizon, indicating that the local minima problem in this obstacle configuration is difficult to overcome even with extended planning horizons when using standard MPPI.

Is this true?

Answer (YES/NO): YES